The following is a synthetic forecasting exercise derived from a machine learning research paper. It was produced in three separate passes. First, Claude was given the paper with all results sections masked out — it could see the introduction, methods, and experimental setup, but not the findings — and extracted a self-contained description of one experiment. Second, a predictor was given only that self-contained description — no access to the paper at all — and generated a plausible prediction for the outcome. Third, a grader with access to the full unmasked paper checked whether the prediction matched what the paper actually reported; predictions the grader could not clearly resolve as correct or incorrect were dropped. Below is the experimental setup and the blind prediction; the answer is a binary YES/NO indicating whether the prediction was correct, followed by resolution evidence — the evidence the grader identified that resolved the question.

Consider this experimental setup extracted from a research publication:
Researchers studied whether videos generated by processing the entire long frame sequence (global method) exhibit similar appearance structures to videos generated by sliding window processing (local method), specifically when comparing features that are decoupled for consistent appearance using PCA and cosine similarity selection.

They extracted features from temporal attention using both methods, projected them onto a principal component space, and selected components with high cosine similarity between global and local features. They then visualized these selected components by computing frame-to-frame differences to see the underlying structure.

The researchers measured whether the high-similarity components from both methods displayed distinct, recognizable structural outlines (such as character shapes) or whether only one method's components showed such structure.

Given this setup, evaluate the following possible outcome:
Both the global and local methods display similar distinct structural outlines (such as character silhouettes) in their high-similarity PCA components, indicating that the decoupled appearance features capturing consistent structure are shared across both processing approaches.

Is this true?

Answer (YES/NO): YES